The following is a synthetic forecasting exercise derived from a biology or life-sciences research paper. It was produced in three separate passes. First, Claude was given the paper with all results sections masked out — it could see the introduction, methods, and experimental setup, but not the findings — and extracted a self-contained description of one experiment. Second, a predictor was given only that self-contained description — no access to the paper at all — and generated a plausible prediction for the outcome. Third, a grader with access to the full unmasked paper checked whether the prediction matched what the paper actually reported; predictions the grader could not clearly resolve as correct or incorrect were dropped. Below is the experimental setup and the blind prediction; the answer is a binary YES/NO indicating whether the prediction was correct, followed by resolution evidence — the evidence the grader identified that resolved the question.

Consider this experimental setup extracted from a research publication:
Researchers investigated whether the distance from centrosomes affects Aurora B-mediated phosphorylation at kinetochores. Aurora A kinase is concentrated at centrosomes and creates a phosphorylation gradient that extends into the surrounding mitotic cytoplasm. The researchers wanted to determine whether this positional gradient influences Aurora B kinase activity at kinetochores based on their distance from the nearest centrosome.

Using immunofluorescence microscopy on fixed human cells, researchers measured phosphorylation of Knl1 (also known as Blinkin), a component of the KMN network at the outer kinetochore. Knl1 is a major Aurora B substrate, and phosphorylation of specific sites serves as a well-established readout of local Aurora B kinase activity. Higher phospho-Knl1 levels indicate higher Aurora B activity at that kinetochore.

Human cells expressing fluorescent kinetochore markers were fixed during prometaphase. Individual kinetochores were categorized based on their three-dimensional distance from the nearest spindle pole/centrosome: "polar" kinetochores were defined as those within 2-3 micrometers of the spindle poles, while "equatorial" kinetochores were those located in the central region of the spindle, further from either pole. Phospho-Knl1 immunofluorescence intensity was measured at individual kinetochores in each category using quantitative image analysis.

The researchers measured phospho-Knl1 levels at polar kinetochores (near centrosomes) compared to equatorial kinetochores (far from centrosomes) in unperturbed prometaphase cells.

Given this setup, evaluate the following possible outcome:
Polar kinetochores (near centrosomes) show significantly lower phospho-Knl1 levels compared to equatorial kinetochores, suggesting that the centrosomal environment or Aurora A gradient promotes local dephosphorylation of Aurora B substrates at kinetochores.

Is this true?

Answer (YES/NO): NO